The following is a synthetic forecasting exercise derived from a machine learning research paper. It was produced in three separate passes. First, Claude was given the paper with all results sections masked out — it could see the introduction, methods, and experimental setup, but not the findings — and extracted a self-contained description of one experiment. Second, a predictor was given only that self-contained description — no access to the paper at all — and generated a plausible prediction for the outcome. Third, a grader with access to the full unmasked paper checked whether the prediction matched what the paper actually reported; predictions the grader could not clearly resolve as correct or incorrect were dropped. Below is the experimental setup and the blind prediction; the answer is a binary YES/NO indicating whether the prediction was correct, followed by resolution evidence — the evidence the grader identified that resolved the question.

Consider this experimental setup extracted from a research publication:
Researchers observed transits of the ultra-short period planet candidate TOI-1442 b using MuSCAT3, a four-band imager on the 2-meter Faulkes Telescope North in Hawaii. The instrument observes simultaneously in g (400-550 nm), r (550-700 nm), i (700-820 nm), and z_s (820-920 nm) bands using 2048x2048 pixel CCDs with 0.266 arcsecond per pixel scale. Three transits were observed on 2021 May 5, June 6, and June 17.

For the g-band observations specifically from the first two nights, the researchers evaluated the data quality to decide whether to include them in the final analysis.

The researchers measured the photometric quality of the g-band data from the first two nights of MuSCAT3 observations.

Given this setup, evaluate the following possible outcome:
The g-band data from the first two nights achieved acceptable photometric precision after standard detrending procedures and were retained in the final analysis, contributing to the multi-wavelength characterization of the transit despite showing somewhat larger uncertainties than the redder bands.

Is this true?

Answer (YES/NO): NO